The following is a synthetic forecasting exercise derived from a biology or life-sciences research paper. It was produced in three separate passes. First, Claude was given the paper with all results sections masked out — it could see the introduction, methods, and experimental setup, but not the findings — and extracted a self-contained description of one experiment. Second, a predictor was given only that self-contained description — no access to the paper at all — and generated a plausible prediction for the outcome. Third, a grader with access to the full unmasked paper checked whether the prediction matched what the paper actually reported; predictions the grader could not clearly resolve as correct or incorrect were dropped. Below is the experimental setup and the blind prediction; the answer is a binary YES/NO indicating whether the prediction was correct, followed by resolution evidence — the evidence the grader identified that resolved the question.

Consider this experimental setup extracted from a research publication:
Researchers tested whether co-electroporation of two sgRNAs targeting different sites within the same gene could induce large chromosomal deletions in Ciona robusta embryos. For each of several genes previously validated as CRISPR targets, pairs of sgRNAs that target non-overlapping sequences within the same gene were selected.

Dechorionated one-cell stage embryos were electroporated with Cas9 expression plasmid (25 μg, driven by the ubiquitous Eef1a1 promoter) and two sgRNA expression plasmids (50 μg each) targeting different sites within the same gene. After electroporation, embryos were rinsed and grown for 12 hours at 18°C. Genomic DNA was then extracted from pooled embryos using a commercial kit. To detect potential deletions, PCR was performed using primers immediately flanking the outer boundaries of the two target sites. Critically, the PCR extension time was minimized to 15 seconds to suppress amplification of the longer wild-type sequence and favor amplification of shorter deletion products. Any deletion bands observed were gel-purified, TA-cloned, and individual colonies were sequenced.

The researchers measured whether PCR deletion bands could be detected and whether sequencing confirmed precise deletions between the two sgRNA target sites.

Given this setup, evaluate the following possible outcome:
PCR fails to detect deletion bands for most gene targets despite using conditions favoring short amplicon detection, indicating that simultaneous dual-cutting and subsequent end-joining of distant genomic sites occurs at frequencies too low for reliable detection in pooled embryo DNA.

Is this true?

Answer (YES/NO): NO